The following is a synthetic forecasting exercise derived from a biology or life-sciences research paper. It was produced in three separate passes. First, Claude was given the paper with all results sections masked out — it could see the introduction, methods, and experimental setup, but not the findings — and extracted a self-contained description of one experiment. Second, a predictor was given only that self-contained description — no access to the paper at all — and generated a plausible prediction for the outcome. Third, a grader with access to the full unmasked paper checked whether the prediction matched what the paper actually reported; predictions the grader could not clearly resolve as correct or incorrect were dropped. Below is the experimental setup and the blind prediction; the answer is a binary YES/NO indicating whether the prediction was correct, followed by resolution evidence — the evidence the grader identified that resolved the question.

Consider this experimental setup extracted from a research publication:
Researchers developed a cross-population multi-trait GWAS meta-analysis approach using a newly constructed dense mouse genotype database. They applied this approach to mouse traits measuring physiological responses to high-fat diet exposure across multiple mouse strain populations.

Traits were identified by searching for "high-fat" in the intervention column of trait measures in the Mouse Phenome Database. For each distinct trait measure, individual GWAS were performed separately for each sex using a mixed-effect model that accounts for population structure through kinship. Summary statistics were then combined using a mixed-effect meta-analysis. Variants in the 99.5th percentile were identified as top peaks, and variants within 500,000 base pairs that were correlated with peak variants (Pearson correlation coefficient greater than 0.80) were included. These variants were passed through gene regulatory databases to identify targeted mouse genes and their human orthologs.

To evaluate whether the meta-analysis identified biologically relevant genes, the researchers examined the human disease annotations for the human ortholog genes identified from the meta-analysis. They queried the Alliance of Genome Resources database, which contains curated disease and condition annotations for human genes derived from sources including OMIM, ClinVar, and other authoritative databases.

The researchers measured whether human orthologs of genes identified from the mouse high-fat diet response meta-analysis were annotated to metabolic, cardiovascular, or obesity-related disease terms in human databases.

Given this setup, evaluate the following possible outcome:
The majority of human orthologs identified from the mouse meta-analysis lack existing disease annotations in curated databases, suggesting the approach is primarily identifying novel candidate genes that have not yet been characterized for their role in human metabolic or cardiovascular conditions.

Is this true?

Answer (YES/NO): NO